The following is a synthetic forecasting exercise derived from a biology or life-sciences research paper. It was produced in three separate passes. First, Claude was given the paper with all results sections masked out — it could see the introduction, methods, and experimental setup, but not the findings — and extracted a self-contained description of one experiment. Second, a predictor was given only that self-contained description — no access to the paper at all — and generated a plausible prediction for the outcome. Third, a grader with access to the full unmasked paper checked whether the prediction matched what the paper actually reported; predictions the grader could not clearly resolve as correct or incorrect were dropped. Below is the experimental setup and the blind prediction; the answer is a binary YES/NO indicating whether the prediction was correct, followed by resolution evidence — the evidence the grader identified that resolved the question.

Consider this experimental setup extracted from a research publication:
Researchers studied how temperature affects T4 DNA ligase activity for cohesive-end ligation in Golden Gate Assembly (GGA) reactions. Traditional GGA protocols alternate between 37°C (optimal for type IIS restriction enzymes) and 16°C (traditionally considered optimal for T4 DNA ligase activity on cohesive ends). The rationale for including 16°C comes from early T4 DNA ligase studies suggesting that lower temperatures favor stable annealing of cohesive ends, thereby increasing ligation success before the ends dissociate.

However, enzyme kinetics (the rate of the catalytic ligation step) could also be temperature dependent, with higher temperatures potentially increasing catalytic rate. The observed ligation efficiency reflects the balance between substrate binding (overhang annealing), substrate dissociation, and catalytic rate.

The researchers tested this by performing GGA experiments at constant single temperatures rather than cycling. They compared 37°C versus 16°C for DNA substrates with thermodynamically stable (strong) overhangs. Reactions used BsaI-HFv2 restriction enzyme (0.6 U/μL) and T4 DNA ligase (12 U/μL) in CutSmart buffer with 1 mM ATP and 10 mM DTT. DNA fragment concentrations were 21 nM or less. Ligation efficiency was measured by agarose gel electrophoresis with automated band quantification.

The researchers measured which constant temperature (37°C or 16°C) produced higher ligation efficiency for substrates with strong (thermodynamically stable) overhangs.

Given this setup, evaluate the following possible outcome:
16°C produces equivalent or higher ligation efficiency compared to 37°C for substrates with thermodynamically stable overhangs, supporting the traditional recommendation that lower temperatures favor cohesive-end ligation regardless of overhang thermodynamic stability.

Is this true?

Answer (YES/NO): NO